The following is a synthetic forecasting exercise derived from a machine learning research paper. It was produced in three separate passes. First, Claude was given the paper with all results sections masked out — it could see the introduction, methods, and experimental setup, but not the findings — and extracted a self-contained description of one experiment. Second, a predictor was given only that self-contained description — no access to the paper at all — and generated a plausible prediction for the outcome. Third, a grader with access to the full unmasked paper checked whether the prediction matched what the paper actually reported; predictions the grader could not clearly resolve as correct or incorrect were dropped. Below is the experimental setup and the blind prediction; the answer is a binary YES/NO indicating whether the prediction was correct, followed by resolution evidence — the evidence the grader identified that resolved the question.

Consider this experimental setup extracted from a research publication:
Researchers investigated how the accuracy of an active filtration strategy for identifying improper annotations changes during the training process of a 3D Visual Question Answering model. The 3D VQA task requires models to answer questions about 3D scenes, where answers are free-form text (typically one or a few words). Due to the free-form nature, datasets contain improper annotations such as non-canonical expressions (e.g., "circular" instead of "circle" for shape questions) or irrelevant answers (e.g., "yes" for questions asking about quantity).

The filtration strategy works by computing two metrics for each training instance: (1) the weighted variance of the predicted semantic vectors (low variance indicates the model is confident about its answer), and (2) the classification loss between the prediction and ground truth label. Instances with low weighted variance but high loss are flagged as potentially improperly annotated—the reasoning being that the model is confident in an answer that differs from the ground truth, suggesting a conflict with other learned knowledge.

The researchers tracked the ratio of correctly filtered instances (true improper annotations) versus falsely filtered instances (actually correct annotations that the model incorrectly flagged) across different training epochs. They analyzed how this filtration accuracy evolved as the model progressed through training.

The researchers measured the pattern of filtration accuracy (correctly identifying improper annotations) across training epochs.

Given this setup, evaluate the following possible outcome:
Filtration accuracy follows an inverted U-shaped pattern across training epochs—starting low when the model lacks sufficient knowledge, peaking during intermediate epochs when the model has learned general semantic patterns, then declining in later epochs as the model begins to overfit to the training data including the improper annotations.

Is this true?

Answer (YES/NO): YES